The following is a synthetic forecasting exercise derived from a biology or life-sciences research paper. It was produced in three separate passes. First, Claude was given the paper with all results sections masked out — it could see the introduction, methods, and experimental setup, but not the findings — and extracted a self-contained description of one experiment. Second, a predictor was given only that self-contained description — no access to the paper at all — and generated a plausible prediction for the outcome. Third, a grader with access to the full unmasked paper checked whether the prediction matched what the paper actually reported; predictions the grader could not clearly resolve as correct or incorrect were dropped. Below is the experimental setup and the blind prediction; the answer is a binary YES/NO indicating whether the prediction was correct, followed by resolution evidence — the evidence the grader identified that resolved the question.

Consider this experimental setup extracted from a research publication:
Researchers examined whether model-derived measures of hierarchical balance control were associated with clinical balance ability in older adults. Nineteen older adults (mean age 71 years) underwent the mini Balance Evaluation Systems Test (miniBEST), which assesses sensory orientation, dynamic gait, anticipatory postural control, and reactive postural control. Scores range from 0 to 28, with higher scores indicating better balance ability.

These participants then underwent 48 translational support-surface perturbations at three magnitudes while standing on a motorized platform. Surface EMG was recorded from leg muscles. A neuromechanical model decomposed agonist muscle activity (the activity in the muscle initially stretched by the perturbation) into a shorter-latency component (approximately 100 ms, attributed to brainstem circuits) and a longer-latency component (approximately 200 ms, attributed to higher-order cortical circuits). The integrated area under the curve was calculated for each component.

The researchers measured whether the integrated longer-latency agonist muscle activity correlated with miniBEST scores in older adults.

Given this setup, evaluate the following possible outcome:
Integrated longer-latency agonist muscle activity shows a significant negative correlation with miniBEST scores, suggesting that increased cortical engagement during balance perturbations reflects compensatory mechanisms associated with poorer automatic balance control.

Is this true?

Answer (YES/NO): NO